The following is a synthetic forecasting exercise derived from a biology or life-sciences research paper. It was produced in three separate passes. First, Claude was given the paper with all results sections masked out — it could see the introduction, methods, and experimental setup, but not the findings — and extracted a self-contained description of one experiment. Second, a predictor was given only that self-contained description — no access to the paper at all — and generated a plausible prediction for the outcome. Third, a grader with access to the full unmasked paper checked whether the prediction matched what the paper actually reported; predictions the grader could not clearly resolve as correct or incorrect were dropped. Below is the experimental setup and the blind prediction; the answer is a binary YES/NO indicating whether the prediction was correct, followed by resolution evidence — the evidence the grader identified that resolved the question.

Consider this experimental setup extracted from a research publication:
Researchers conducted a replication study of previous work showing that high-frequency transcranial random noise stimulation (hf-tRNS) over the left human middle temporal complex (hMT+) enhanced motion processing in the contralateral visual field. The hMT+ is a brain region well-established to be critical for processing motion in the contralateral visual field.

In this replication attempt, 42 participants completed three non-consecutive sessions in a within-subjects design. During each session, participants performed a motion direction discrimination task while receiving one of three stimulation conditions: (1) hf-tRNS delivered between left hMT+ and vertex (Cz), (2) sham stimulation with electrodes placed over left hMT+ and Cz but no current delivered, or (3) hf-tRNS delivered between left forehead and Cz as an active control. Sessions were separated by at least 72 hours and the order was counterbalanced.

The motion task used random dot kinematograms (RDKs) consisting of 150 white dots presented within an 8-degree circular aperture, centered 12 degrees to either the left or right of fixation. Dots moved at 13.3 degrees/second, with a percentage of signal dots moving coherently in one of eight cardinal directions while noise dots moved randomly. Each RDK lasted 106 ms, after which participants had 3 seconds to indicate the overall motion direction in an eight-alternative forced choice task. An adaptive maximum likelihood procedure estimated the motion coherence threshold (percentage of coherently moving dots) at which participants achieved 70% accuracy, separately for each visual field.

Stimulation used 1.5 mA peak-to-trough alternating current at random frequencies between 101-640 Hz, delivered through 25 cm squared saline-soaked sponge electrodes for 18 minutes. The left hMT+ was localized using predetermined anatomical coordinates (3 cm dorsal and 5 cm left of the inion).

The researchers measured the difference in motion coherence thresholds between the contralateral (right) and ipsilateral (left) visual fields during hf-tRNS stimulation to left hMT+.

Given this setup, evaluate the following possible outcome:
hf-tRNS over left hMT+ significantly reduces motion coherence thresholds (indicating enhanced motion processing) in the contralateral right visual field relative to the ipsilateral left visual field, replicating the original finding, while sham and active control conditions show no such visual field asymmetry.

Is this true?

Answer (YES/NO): NO